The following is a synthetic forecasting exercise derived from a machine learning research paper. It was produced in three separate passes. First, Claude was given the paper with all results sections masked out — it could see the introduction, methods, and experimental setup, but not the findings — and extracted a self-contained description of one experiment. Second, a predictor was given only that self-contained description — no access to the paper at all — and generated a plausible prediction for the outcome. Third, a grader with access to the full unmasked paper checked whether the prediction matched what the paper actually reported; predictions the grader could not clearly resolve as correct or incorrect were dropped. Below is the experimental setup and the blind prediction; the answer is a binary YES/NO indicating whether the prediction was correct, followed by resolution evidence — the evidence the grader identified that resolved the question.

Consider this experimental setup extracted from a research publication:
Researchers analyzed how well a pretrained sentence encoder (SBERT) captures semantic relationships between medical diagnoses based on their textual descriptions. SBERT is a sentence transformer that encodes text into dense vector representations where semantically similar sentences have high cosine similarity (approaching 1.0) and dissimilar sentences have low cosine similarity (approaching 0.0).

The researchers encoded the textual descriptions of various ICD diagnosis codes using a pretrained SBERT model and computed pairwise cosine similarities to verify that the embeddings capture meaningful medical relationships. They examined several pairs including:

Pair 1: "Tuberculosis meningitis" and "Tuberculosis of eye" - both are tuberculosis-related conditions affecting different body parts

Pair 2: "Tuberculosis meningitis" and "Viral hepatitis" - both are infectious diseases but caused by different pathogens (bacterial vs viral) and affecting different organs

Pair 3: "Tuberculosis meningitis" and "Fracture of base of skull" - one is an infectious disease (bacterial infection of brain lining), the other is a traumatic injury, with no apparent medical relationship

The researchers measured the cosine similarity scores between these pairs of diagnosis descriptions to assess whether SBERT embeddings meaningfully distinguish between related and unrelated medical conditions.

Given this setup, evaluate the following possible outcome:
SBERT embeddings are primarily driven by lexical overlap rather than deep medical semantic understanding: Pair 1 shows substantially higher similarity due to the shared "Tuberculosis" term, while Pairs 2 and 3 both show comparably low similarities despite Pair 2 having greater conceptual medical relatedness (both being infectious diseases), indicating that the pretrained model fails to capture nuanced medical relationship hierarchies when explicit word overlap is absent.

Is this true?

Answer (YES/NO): NO